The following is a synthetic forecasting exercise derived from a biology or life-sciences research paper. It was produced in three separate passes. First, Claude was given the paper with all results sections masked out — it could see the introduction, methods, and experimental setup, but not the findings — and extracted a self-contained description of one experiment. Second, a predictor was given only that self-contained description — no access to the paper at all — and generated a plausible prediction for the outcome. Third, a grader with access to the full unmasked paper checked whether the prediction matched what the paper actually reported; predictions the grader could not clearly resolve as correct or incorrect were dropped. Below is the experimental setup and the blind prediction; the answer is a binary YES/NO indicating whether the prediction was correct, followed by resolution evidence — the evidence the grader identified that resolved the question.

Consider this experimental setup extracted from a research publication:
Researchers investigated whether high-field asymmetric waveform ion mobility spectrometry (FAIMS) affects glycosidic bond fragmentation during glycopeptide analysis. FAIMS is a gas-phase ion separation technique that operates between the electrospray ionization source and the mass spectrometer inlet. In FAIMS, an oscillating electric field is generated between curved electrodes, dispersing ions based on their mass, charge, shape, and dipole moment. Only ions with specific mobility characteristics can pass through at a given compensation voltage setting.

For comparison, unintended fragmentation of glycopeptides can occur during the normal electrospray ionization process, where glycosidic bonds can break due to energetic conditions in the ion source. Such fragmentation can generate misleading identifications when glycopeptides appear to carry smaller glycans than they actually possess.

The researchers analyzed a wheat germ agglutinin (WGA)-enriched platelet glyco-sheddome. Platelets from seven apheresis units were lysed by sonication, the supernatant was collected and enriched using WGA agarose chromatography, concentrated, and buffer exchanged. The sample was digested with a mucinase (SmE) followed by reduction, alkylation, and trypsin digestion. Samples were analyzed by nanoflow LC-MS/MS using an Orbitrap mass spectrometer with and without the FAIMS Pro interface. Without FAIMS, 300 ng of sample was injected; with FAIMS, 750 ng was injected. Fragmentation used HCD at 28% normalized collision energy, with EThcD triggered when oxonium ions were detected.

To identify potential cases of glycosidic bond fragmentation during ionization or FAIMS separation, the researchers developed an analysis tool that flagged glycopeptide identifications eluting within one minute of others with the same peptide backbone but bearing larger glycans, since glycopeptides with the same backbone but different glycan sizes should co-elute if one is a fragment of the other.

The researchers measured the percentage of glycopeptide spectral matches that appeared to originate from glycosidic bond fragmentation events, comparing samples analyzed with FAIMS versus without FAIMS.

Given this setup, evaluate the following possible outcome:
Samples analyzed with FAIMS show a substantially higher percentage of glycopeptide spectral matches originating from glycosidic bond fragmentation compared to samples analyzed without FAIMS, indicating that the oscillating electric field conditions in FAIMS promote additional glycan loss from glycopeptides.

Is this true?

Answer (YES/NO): YES